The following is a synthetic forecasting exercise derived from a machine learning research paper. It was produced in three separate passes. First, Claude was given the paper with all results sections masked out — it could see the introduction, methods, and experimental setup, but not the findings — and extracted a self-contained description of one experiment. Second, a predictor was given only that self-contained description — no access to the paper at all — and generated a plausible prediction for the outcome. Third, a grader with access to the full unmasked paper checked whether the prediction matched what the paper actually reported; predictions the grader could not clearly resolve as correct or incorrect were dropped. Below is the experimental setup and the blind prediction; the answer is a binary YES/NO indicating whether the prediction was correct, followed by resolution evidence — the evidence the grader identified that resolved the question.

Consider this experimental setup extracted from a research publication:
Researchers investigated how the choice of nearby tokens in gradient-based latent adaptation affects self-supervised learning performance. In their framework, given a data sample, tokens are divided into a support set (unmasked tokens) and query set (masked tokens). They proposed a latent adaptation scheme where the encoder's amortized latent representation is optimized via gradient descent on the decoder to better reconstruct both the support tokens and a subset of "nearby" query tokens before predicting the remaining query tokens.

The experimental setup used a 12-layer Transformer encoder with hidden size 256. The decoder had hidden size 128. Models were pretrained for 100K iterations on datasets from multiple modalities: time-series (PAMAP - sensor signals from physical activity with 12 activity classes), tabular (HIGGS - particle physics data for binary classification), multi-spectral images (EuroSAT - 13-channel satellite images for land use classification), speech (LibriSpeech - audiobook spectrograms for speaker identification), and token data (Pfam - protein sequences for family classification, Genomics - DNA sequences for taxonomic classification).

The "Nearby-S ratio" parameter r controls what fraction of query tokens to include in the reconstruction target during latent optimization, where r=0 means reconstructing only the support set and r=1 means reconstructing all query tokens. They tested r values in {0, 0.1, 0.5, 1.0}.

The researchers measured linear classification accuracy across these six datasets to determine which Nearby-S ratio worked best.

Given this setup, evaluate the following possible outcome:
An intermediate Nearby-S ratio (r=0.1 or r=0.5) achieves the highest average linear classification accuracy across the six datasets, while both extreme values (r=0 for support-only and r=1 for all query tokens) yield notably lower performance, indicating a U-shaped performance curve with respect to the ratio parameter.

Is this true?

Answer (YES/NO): NO